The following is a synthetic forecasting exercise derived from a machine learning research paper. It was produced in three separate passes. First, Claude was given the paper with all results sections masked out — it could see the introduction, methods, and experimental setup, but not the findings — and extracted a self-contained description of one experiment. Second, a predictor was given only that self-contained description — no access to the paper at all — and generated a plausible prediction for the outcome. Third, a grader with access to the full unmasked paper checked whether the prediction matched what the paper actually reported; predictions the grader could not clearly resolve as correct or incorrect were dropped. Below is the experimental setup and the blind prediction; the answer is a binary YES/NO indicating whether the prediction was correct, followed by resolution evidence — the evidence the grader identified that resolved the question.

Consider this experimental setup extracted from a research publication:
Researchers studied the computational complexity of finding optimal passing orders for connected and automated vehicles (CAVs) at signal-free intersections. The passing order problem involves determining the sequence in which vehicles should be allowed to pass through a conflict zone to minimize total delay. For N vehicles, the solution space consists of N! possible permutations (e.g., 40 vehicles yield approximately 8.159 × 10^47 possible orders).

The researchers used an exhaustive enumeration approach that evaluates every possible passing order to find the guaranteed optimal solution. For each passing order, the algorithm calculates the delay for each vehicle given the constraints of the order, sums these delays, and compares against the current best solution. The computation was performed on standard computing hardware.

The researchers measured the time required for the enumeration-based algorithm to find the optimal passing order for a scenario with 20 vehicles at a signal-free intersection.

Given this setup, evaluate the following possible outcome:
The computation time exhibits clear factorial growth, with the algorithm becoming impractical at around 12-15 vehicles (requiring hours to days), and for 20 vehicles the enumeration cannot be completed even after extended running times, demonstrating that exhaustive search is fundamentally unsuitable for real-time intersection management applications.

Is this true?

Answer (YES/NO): NO